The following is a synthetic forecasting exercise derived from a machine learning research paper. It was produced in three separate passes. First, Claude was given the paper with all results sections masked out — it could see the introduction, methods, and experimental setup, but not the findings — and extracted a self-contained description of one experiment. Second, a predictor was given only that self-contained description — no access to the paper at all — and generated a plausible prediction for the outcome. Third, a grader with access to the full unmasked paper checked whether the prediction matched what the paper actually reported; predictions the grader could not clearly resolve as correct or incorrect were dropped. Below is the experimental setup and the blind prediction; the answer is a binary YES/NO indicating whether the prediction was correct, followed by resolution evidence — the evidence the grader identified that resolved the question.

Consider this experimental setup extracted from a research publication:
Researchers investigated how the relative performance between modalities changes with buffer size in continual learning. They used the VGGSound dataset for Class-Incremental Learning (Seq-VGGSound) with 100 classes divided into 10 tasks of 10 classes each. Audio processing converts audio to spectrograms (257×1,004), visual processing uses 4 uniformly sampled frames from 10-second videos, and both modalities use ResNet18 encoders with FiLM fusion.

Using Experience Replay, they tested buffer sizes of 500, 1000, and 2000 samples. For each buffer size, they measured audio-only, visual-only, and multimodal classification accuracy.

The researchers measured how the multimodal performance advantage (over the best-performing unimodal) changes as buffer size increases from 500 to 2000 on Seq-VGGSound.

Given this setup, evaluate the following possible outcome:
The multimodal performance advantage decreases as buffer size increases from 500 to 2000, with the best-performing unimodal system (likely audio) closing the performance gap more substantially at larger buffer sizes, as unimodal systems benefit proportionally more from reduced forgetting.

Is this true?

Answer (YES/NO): NO